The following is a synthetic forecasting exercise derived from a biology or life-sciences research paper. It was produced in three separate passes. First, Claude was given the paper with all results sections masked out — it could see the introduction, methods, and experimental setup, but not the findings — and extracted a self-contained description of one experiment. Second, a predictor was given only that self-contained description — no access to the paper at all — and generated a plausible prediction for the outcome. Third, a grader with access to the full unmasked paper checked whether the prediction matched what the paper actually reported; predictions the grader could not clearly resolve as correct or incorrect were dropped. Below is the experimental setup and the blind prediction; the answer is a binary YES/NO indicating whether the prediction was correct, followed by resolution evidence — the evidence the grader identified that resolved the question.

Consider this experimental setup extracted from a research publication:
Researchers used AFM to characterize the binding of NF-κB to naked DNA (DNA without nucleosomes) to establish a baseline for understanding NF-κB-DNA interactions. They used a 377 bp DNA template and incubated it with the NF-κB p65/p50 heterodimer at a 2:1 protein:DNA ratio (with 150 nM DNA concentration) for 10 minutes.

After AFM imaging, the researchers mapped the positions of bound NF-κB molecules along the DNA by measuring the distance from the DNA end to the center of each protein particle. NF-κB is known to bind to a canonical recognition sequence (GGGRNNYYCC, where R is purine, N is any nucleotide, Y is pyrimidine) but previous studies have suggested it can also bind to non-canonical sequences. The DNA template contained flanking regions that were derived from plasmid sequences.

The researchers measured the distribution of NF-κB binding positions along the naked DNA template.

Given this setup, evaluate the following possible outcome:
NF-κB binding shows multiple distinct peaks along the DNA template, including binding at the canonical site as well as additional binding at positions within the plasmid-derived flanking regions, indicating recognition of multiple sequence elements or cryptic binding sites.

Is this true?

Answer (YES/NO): NO